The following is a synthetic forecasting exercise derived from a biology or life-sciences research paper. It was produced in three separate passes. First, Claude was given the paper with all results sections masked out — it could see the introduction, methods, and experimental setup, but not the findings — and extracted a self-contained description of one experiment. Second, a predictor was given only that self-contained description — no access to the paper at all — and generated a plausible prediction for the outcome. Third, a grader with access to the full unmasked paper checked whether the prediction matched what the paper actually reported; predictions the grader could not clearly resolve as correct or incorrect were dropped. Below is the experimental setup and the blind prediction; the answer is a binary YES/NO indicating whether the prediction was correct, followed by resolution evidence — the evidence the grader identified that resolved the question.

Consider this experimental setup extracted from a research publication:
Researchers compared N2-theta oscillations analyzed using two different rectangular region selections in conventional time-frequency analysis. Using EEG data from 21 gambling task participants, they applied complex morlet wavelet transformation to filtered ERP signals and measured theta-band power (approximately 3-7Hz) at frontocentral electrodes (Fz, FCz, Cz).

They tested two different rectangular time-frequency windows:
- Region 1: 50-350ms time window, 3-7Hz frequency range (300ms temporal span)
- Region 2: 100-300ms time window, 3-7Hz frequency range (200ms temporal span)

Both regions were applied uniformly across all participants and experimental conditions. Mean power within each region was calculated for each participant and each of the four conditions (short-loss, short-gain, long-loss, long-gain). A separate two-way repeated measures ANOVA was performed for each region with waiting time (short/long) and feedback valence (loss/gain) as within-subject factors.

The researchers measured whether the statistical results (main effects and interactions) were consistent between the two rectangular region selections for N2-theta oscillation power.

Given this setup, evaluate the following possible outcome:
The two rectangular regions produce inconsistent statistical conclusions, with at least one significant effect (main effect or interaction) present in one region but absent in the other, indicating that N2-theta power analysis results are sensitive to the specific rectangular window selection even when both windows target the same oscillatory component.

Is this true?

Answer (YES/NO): NO